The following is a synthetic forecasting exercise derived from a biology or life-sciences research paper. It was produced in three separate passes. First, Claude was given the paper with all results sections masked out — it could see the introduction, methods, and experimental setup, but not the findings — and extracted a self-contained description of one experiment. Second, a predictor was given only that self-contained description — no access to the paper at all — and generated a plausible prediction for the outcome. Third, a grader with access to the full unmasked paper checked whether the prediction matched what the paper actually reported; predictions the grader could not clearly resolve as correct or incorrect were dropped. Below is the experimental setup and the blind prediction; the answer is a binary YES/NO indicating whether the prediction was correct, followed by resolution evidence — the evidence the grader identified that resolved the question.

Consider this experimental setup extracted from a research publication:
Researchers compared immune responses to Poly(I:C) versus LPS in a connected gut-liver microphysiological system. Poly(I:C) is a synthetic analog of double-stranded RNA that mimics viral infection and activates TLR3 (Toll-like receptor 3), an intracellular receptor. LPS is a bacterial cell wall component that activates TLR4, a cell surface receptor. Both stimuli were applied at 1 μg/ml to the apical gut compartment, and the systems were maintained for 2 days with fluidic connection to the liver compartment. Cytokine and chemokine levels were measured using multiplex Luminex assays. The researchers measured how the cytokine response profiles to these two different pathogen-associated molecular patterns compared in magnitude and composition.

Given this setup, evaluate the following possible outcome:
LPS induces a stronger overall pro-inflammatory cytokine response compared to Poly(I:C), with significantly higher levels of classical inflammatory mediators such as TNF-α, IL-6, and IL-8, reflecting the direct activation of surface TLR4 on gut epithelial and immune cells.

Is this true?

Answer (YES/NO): NO